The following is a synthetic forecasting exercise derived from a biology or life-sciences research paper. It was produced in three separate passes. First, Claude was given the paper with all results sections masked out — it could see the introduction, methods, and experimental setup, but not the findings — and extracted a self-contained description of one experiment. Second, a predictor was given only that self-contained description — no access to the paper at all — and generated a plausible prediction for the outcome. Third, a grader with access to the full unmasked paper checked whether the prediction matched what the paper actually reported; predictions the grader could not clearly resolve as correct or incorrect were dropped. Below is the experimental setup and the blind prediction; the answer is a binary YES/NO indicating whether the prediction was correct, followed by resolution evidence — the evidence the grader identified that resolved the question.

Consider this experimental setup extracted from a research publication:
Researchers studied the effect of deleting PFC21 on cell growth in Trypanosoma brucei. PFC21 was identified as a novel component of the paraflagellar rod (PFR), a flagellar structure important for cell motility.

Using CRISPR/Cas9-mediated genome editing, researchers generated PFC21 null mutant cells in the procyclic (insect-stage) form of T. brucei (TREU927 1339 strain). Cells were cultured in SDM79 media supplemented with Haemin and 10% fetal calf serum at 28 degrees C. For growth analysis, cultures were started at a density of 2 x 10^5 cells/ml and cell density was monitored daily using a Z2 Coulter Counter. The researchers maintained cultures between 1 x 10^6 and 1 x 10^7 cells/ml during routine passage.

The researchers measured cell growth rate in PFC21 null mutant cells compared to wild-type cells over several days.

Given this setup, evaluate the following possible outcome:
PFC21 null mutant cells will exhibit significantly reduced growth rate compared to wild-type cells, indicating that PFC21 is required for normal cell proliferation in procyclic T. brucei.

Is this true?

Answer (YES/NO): YES